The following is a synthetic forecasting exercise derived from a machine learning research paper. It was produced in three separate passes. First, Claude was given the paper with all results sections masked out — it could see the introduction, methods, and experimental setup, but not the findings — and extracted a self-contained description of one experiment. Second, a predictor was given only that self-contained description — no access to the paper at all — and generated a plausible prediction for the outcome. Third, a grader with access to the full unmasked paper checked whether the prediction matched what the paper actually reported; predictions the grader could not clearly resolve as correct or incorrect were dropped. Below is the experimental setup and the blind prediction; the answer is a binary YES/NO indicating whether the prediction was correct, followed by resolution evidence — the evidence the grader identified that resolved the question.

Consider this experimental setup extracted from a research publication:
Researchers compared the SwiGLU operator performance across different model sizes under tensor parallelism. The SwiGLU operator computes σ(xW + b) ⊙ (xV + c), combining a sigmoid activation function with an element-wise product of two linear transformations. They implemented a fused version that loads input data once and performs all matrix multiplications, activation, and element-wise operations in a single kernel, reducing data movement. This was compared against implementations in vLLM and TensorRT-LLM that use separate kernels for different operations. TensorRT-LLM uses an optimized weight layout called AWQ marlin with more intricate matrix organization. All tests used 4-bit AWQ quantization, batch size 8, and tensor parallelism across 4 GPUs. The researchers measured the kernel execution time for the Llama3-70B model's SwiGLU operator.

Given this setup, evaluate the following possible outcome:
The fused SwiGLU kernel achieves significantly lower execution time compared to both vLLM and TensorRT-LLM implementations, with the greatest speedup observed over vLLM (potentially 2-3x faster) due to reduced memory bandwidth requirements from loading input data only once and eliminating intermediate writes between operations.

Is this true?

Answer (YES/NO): NO